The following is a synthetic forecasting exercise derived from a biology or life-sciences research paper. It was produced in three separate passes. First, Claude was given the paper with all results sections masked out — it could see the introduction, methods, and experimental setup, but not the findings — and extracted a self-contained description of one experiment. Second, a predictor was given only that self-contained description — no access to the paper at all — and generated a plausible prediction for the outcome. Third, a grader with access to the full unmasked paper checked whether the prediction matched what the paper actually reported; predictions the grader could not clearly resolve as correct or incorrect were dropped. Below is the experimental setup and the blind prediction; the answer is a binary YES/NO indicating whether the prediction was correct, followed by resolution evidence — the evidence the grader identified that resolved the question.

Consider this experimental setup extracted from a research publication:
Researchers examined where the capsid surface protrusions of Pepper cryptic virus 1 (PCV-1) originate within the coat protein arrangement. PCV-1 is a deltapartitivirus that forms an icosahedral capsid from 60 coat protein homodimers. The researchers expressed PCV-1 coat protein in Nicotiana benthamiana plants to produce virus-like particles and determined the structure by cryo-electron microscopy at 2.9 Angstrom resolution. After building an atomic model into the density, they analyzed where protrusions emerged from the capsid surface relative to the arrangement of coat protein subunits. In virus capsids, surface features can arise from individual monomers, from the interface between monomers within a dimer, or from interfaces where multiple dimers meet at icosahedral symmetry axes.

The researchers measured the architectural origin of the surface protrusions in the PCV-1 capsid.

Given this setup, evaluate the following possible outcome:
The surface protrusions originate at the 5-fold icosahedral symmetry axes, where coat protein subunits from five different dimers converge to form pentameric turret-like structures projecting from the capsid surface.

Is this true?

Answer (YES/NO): NO